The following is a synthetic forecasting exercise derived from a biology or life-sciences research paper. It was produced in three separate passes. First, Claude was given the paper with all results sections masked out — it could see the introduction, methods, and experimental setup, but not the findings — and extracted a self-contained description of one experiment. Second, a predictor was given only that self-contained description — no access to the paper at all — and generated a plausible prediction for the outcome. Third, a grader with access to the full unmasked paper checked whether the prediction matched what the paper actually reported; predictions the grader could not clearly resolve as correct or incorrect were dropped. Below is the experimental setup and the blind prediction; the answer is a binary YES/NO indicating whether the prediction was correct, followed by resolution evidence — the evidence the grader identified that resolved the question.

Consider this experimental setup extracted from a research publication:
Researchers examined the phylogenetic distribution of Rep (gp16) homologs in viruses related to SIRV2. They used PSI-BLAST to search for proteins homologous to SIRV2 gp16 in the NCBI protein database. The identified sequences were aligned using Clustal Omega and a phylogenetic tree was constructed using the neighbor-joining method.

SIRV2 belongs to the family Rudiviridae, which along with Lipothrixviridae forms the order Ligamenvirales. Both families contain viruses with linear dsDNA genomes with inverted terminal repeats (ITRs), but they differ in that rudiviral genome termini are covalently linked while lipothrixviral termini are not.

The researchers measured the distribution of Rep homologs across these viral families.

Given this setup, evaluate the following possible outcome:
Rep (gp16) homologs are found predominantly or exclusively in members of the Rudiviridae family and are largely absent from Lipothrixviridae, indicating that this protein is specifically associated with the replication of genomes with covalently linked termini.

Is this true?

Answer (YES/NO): YES